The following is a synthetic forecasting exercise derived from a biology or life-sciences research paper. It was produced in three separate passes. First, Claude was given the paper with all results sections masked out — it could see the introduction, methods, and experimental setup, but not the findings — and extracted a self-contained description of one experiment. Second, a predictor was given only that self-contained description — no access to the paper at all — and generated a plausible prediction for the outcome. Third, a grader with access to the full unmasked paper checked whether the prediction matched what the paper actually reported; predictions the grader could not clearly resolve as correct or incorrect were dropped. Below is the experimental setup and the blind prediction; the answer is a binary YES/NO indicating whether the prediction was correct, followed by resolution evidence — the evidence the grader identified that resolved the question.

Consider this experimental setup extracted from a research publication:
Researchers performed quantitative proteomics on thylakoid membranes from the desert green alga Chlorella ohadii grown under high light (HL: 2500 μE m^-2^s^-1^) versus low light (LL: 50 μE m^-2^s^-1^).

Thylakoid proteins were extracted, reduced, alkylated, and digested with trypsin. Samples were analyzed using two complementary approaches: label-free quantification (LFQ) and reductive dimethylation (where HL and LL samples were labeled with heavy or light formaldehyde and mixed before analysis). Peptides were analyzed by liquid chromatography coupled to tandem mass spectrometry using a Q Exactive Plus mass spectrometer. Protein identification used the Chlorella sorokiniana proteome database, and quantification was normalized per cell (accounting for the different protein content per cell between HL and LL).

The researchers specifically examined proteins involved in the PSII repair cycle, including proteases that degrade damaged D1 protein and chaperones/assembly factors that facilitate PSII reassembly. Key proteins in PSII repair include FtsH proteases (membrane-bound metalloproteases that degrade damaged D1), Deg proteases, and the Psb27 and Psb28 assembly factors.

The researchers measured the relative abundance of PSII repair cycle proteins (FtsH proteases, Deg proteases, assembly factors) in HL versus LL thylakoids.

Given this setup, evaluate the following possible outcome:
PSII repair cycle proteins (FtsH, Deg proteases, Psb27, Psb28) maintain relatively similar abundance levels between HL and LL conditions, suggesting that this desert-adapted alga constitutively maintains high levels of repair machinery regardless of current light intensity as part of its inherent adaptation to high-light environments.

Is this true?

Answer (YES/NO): NO